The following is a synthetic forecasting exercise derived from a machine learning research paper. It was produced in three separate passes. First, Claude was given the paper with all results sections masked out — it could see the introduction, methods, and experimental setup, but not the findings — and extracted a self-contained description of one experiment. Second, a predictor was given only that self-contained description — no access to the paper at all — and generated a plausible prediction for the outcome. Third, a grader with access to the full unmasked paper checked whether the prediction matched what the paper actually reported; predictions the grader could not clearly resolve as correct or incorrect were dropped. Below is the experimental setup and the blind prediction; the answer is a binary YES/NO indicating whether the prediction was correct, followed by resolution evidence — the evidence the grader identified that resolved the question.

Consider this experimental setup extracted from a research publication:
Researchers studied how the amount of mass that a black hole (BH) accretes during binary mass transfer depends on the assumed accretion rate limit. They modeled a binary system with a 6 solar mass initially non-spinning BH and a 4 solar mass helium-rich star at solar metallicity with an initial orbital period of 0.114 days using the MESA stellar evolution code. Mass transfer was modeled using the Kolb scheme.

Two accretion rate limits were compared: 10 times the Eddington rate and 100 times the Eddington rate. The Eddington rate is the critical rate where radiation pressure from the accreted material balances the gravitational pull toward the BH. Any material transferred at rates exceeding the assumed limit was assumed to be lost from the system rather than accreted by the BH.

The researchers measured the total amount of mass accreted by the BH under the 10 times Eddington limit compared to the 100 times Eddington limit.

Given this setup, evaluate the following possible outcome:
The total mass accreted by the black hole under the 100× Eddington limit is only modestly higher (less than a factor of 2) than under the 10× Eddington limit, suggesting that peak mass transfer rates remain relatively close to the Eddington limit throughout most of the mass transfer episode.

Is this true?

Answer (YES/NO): NO